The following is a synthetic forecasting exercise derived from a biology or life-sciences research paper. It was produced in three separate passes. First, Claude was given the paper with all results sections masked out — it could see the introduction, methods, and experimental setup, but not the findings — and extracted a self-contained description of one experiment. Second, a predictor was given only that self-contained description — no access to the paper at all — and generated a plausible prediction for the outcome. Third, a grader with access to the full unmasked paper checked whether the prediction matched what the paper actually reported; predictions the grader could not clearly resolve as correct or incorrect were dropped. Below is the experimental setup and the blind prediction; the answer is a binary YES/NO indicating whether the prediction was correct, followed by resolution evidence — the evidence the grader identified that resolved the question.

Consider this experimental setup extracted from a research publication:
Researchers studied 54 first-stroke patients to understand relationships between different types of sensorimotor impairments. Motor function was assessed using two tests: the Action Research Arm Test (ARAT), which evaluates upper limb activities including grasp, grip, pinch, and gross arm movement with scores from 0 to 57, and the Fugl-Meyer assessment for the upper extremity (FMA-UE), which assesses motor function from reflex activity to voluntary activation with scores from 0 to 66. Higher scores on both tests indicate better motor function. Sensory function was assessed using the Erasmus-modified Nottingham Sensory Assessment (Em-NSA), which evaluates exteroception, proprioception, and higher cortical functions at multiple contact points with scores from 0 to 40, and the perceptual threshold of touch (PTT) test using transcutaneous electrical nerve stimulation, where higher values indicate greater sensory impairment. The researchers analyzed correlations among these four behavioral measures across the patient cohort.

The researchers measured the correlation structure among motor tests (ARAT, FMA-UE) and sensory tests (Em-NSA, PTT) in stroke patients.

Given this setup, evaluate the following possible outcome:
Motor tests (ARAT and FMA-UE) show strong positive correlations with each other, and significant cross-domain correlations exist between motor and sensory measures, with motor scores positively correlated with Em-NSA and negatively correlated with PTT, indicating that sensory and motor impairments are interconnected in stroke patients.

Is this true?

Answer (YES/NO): NO